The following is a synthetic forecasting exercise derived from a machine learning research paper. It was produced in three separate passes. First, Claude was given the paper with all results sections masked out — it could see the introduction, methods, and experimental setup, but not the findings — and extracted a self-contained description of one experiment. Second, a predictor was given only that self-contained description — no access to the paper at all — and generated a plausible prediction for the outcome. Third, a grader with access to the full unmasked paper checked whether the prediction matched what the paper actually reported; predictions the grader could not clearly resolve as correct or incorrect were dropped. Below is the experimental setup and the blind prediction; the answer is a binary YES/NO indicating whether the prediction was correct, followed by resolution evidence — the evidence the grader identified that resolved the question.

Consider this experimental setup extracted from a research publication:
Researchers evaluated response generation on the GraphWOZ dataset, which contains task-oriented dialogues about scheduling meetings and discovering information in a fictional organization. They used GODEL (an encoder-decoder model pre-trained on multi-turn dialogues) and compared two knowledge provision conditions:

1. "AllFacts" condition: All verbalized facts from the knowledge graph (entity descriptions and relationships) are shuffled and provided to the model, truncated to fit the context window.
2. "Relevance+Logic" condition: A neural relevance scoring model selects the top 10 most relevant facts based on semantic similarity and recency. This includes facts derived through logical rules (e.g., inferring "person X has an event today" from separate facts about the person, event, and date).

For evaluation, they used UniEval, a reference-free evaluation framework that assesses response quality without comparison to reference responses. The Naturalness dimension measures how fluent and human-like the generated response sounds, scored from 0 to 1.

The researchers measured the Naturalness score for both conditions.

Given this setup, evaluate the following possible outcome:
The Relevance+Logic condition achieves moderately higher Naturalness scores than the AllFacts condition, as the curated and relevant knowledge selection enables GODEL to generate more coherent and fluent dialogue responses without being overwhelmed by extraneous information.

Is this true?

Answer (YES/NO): NO